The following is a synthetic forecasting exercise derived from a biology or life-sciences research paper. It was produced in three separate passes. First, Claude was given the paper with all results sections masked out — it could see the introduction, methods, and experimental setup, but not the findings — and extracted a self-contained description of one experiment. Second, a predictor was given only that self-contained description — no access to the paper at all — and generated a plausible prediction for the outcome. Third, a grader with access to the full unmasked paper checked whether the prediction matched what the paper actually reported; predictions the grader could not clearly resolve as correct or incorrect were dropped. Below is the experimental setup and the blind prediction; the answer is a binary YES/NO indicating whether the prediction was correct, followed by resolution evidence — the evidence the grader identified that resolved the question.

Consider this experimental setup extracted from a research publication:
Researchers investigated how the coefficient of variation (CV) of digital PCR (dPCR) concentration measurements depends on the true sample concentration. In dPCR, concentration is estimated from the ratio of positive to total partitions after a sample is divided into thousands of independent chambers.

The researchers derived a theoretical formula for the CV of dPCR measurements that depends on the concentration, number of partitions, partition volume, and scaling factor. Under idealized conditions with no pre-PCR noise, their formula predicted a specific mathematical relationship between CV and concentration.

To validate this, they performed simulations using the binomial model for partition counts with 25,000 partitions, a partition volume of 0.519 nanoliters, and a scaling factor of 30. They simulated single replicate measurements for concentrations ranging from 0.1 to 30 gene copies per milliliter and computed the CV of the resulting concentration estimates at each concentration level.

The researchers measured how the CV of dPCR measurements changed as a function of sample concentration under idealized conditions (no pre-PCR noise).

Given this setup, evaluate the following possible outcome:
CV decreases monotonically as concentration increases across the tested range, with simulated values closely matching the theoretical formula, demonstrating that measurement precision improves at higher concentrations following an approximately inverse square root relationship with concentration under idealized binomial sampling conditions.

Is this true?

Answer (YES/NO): NO